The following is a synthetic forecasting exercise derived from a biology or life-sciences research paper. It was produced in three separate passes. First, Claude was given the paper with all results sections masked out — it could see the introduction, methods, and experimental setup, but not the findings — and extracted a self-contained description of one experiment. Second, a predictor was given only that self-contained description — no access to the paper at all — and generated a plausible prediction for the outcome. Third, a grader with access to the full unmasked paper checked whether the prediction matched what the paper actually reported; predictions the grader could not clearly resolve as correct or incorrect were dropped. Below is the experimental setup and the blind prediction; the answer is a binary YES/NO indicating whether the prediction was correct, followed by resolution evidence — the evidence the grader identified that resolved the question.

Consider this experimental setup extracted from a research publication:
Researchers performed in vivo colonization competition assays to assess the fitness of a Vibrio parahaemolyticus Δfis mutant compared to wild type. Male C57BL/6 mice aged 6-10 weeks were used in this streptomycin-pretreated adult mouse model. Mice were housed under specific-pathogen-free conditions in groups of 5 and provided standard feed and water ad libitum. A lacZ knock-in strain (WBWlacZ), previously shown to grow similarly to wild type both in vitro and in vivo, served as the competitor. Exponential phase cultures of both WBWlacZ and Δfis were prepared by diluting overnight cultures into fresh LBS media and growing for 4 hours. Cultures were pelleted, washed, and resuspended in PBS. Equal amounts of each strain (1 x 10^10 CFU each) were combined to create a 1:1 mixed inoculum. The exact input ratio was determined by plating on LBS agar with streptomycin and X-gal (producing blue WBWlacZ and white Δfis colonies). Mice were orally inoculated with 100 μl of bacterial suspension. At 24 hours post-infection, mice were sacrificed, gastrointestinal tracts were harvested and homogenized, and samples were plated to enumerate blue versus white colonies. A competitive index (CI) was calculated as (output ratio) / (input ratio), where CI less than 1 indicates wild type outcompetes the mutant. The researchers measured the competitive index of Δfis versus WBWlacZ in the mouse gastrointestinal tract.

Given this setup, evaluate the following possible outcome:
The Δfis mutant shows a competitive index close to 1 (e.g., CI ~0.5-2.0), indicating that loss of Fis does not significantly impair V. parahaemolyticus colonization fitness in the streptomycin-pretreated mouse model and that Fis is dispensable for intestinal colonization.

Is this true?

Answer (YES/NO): NO